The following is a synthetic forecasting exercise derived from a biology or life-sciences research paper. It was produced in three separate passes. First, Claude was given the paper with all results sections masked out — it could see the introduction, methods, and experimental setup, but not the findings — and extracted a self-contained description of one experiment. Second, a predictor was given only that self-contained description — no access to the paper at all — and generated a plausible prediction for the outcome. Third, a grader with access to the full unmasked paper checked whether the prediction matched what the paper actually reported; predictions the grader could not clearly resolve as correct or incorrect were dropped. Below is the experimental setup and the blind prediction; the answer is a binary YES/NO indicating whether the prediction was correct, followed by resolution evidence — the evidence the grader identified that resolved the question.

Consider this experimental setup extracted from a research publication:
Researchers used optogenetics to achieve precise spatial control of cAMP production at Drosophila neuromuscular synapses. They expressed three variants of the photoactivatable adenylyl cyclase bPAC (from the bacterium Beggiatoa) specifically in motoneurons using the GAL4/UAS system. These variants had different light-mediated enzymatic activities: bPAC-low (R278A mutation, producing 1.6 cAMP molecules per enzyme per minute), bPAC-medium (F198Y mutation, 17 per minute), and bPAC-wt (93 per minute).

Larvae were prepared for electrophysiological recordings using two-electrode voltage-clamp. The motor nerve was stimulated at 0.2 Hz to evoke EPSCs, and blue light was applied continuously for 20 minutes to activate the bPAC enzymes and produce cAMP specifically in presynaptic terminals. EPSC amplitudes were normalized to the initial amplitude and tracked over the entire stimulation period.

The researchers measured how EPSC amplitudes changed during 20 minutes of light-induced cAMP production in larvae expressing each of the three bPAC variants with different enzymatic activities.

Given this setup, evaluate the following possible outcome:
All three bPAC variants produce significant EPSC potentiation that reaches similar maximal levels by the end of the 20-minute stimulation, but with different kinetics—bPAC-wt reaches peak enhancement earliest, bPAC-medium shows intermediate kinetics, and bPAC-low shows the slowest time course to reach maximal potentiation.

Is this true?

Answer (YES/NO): NO